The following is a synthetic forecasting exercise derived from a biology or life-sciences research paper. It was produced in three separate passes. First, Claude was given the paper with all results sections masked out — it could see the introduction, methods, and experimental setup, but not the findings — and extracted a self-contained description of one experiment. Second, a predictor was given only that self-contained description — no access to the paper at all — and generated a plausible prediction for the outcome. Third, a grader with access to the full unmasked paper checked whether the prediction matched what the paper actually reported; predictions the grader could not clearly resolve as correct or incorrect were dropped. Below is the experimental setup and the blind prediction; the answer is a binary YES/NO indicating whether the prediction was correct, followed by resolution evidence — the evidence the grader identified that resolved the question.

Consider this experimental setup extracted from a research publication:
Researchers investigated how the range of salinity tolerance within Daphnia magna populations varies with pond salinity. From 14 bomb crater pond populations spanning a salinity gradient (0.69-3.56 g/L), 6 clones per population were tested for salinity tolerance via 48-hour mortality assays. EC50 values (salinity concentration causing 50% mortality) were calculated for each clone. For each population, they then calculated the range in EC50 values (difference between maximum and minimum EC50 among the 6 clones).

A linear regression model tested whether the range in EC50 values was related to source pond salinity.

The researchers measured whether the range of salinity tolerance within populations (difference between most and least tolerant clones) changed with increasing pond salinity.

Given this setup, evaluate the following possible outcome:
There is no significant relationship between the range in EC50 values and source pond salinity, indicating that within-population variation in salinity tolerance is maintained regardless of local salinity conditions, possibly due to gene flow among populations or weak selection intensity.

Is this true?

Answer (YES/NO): NO